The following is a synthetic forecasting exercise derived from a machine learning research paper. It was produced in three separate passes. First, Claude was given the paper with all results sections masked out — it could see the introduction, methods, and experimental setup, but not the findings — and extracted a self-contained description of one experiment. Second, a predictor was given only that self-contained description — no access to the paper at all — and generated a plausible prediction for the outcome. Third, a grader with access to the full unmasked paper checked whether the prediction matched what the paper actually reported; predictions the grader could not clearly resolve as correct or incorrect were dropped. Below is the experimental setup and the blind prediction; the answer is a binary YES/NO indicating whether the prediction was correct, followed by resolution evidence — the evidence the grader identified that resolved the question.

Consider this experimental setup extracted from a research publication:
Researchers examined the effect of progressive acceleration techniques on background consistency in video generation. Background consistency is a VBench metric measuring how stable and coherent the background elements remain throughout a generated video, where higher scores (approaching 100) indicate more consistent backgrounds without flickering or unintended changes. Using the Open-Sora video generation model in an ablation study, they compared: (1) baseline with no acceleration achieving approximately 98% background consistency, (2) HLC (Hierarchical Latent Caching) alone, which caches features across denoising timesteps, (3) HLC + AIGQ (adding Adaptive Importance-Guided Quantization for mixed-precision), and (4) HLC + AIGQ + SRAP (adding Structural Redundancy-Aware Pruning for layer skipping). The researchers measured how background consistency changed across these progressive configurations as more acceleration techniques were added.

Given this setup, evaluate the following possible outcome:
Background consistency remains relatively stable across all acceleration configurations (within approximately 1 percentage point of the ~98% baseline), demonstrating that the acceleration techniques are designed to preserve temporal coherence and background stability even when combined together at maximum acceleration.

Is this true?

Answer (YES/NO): NO